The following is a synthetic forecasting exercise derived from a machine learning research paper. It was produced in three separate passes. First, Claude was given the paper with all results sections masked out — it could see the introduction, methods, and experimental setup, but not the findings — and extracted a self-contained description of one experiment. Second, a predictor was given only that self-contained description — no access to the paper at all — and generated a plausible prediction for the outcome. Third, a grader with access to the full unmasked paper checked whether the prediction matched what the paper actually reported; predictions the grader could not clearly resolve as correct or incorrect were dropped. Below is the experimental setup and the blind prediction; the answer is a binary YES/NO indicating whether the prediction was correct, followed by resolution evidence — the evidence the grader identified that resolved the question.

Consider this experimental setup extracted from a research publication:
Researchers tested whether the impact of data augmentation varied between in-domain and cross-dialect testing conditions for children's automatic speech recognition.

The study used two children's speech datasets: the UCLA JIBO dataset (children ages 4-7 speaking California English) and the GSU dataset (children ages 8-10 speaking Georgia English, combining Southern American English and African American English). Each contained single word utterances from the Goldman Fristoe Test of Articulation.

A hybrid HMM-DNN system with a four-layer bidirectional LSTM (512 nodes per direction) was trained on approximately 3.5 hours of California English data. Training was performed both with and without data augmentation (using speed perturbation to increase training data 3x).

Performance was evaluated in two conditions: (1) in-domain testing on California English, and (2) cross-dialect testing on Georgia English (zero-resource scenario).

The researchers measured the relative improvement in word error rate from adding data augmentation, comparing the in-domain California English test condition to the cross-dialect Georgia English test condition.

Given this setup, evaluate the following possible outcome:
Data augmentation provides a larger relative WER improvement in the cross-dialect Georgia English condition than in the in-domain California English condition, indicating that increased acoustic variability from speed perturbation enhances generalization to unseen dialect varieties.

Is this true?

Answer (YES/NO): NO